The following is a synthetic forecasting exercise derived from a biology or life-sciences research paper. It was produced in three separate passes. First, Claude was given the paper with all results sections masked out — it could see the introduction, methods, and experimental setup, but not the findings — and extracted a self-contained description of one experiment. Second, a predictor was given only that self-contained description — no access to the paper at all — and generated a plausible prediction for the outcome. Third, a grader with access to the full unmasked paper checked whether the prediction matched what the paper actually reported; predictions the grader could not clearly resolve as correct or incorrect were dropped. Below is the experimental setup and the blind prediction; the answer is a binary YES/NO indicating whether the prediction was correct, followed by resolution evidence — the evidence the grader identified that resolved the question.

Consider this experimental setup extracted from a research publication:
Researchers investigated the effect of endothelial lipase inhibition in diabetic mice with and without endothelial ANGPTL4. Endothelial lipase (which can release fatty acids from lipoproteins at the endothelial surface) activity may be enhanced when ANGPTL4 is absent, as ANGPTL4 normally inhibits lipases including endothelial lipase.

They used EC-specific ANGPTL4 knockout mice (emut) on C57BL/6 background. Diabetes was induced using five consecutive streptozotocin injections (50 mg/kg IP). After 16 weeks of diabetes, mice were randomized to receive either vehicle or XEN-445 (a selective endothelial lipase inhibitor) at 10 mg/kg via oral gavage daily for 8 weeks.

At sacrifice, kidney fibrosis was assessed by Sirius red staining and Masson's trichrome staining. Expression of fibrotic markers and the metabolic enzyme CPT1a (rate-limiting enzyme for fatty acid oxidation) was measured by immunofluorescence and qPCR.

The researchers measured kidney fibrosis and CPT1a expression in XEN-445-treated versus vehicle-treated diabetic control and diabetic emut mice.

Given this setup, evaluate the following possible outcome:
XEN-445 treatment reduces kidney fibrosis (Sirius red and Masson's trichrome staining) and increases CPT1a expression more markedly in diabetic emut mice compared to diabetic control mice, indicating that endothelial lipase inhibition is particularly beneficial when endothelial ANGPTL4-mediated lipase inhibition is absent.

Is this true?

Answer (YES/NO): NO